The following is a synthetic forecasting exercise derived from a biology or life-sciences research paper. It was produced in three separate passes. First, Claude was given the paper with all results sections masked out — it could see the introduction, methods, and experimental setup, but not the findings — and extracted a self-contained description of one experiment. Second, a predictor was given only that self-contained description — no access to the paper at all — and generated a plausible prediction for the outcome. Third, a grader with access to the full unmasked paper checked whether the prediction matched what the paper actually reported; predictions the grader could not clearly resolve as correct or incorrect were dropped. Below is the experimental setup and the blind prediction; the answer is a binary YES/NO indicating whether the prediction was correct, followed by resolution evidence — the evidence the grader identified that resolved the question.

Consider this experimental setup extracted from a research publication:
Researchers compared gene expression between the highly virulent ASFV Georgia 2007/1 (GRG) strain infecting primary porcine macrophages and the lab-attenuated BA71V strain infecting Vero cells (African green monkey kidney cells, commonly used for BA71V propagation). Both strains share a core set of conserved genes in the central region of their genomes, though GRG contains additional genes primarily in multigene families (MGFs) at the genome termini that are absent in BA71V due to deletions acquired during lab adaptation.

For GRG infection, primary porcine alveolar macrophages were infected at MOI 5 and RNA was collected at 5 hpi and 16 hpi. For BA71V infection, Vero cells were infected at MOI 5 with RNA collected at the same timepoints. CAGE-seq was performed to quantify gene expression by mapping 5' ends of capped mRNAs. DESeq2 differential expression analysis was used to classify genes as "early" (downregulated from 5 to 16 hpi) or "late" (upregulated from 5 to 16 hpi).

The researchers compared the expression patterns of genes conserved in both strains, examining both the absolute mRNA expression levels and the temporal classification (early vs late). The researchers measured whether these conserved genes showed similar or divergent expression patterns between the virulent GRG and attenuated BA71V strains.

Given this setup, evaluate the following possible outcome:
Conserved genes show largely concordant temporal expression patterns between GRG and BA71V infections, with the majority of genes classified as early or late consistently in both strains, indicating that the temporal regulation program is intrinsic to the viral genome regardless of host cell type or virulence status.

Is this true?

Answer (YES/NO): YES